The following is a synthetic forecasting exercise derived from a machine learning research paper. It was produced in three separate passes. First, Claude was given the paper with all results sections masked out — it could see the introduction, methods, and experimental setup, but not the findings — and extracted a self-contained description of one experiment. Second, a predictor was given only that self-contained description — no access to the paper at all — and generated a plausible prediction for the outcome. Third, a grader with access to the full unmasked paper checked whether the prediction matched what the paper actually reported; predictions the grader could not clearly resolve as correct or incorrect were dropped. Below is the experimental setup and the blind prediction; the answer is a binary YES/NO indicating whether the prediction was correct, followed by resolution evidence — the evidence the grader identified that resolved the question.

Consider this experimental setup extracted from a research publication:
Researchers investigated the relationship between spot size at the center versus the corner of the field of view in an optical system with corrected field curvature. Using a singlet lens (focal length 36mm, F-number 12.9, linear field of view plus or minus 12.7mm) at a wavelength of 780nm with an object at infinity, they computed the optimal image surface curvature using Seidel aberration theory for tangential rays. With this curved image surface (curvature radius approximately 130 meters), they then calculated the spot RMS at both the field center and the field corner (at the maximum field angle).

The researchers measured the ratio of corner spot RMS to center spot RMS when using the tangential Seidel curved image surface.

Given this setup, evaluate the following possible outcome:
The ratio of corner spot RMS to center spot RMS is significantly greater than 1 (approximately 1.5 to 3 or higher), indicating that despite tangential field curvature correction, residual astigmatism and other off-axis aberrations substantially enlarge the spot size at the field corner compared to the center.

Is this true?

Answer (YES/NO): YES